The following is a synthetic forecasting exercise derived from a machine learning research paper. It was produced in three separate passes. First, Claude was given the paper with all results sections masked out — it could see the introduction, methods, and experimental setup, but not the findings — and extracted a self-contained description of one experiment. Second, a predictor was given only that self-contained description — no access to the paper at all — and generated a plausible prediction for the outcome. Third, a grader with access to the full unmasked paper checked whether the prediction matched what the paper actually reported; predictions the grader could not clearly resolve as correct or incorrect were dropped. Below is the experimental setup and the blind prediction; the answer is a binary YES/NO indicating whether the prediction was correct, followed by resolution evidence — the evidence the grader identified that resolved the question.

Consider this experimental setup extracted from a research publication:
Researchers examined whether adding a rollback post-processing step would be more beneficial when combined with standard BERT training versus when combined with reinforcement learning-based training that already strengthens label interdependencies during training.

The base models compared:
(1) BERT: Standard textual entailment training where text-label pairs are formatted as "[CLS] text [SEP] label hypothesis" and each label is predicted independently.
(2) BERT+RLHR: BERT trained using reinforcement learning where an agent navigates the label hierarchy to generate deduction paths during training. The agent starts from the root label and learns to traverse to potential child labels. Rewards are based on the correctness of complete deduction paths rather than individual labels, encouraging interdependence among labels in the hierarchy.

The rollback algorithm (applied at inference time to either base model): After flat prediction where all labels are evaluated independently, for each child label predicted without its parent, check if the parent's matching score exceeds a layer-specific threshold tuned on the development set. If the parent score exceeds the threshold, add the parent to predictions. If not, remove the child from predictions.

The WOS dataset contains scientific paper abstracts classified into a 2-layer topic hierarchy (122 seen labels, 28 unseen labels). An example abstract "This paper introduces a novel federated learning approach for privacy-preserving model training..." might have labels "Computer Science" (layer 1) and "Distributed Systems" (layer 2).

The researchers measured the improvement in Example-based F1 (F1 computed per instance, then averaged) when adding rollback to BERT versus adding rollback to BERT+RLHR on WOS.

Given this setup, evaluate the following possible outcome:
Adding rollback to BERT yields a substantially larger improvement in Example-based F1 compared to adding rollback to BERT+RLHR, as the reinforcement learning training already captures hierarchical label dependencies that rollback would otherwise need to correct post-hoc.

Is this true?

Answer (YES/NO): NO